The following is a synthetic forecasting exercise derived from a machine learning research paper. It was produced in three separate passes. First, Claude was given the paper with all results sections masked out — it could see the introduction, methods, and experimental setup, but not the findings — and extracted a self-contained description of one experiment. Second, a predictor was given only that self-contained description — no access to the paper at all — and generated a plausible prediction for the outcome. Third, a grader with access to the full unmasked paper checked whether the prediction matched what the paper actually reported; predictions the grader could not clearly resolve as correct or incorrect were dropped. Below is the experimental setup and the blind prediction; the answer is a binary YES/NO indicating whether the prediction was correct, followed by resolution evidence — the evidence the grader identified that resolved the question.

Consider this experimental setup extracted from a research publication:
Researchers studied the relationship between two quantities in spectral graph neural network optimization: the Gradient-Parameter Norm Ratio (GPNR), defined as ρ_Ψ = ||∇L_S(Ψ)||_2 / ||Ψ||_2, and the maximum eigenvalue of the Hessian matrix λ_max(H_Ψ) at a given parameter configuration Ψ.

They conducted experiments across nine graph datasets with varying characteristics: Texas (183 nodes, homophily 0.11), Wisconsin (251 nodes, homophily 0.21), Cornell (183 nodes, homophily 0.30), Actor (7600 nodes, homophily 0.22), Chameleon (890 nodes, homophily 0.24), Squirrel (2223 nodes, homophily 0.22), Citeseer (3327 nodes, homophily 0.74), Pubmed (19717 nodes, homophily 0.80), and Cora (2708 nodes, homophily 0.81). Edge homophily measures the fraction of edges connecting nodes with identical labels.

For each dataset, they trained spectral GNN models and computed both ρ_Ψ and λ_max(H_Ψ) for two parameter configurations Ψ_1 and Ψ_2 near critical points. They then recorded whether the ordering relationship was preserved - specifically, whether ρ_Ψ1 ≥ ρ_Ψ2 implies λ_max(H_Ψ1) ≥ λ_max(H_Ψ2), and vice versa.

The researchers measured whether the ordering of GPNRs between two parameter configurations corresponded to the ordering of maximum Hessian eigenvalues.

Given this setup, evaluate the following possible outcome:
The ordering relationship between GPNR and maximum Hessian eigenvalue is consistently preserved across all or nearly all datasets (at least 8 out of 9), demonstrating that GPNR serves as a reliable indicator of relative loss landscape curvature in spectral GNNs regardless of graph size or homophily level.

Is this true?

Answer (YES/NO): YES